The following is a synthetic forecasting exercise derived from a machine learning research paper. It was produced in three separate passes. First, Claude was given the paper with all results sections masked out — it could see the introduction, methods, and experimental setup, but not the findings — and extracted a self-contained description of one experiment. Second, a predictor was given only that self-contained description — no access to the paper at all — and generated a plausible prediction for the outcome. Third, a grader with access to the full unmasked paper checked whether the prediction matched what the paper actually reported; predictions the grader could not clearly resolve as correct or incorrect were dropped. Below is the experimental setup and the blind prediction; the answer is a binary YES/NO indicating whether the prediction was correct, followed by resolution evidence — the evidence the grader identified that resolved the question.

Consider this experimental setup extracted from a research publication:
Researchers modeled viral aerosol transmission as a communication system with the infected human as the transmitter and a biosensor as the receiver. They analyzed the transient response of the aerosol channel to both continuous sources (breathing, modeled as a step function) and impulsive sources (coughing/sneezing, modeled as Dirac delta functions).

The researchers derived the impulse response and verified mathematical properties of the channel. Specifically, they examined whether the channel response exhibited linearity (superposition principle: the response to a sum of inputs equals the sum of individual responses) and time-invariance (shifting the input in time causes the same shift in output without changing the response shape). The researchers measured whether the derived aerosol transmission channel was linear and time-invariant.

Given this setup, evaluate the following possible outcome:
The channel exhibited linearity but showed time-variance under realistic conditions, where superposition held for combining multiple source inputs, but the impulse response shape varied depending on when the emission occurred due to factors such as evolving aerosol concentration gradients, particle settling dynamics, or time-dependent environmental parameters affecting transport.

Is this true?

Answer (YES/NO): NO